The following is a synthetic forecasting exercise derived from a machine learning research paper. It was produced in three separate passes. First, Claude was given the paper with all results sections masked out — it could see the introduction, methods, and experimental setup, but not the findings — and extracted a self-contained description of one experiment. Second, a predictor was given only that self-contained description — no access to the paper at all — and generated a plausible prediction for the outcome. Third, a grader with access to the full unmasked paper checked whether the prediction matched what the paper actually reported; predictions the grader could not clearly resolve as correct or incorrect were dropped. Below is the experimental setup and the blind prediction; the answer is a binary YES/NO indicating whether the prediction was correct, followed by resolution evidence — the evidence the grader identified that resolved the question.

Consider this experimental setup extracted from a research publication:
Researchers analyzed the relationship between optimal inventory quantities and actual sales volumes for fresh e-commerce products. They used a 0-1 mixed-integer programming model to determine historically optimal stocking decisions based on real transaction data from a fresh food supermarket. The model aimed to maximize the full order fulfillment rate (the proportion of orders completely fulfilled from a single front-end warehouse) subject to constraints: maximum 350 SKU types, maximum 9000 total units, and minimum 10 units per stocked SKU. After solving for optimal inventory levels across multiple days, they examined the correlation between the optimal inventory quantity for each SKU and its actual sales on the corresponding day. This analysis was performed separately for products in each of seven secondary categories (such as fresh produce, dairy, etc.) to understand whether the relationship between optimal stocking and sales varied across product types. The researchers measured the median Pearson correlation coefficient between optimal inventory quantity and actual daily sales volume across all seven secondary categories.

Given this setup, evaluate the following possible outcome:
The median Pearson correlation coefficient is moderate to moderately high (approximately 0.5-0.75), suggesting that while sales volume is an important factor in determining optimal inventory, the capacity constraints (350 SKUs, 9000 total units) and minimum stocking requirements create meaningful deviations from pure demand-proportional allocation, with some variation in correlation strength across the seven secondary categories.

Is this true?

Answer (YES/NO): NO